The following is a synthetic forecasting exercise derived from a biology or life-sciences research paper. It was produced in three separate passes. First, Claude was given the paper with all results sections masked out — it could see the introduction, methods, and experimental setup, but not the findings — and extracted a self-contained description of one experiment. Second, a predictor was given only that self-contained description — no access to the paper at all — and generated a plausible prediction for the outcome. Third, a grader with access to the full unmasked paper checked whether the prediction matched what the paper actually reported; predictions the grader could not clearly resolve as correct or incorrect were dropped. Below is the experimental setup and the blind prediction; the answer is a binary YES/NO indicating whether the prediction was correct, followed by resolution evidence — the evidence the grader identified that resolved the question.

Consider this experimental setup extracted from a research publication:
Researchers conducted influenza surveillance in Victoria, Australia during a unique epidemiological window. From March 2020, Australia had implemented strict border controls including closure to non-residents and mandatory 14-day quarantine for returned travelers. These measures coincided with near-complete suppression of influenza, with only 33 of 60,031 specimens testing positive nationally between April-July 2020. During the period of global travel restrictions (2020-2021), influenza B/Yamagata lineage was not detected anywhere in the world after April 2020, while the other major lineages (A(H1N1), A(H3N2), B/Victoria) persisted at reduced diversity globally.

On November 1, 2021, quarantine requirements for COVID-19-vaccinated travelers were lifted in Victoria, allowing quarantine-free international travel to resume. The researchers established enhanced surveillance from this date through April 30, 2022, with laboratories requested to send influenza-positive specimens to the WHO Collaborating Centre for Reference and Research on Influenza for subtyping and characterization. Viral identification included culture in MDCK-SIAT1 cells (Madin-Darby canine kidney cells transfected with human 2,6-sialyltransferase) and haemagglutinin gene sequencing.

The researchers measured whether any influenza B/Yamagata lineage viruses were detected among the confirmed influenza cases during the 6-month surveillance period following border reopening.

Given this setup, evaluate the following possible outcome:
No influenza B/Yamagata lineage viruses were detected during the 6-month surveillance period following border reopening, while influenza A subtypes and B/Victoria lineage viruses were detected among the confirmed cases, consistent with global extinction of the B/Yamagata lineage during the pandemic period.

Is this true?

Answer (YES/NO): NO